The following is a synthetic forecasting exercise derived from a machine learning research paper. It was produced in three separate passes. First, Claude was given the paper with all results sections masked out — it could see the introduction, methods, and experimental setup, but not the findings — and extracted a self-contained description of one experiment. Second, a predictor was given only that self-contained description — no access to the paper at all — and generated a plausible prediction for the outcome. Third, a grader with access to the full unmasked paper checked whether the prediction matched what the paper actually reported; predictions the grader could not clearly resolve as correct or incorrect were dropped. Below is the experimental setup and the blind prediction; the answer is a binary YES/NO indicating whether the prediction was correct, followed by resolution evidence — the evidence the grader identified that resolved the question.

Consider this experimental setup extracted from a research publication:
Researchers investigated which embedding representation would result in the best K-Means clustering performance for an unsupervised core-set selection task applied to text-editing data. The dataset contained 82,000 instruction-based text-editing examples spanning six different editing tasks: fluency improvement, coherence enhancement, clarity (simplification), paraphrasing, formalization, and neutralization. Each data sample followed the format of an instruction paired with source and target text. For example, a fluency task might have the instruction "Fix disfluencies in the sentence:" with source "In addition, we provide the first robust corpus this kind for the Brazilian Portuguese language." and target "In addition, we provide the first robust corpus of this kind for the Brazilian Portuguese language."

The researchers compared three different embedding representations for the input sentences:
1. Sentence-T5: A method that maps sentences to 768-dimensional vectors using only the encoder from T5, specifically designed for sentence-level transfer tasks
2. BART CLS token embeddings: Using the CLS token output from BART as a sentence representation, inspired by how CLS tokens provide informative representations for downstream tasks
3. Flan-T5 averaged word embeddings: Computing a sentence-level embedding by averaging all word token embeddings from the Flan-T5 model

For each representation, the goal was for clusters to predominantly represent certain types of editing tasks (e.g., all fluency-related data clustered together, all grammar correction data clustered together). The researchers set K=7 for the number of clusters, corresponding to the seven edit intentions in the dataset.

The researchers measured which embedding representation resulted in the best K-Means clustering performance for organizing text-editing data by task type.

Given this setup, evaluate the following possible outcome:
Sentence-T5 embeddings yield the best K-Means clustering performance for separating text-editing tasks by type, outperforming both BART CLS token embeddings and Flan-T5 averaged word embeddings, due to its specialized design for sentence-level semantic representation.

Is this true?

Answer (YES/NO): YES